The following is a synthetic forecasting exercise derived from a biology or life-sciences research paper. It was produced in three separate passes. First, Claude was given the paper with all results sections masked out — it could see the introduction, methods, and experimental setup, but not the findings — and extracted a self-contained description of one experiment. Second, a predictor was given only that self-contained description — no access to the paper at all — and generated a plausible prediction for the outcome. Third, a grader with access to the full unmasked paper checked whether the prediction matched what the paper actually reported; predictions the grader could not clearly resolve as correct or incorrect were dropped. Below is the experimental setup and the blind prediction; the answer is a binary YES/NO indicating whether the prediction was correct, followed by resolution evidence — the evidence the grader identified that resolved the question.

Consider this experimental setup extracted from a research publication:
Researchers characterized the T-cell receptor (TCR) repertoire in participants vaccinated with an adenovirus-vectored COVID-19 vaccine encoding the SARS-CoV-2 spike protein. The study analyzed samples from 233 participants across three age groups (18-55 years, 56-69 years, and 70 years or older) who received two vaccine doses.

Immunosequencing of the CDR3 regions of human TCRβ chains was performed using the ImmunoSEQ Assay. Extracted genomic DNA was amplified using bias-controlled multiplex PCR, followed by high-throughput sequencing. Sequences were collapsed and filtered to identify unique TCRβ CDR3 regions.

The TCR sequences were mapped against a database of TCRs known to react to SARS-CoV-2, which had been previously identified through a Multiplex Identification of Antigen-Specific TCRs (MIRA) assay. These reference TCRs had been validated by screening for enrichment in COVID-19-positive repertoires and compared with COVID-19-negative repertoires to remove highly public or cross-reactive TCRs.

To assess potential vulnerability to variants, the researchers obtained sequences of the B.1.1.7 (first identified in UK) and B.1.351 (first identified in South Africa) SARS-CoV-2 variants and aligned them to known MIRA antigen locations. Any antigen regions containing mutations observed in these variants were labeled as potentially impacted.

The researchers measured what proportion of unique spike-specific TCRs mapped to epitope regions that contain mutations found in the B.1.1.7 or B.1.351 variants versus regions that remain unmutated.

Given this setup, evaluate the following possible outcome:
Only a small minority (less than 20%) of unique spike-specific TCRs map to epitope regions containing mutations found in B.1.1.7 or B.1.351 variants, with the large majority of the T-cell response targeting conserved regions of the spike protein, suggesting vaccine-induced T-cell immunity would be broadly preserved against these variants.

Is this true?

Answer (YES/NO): NO